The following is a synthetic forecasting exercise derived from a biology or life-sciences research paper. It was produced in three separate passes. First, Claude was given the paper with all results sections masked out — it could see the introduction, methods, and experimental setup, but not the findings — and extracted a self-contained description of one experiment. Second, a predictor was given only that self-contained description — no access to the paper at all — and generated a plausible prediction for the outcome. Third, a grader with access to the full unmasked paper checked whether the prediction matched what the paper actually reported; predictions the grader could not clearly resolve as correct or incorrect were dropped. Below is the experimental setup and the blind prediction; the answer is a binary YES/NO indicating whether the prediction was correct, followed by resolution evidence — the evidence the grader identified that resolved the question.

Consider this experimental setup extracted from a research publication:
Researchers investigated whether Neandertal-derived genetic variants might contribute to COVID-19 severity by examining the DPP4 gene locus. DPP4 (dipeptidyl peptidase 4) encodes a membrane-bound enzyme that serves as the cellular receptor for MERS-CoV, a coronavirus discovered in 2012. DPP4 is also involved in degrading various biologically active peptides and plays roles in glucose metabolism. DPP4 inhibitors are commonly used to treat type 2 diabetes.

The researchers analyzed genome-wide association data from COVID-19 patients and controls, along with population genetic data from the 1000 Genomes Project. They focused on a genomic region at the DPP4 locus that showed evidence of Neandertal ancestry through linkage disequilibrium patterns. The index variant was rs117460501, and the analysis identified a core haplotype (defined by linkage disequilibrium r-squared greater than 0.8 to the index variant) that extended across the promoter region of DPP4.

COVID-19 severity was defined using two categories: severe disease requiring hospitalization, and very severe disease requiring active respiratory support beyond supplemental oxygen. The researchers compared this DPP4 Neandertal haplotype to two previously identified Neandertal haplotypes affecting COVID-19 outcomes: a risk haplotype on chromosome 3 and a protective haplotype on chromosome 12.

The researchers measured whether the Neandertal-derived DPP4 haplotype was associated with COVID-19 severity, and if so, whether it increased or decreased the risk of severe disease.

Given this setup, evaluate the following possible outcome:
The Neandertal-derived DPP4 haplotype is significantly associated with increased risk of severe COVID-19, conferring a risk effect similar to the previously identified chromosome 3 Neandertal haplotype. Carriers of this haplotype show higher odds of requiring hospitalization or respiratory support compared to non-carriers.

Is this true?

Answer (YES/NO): YES